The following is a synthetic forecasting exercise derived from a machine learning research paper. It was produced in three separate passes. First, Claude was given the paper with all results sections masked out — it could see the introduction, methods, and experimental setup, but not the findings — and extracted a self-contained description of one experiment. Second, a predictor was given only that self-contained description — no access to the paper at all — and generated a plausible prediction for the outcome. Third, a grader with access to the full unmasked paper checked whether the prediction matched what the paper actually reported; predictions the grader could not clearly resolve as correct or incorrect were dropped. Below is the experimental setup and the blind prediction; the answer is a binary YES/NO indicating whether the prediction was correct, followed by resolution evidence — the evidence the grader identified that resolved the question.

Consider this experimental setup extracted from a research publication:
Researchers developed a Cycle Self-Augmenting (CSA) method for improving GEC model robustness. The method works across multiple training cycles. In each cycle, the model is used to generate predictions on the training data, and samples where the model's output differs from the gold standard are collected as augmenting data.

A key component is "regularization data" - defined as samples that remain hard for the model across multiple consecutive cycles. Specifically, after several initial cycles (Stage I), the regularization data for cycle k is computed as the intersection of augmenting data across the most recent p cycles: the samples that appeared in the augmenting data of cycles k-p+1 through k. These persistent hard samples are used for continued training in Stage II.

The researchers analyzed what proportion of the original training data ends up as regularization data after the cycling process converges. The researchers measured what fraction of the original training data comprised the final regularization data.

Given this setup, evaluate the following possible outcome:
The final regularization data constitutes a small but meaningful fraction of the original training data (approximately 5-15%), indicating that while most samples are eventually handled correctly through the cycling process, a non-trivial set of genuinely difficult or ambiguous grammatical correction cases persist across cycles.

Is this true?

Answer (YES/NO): NO